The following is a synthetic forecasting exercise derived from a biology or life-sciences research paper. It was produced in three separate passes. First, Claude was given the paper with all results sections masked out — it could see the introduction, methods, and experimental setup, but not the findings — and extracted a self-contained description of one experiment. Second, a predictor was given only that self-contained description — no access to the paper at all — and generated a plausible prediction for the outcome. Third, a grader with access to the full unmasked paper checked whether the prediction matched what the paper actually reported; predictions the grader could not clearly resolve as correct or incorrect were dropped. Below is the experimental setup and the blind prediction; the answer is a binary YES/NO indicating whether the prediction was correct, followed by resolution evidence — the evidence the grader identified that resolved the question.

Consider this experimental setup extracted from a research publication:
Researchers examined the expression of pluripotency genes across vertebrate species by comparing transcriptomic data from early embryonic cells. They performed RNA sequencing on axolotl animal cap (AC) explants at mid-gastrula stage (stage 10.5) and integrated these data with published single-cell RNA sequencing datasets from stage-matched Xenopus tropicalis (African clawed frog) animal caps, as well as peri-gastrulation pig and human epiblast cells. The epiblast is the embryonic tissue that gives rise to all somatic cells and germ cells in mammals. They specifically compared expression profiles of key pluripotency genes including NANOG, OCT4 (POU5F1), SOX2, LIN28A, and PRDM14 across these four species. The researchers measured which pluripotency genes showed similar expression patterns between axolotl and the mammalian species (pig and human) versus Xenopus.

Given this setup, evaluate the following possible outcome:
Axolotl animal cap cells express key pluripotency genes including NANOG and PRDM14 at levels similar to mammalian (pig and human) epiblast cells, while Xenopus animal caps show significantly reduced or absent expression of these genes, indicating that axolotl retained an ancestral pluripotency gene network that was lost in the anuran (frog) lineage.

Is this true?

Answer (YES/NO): YES